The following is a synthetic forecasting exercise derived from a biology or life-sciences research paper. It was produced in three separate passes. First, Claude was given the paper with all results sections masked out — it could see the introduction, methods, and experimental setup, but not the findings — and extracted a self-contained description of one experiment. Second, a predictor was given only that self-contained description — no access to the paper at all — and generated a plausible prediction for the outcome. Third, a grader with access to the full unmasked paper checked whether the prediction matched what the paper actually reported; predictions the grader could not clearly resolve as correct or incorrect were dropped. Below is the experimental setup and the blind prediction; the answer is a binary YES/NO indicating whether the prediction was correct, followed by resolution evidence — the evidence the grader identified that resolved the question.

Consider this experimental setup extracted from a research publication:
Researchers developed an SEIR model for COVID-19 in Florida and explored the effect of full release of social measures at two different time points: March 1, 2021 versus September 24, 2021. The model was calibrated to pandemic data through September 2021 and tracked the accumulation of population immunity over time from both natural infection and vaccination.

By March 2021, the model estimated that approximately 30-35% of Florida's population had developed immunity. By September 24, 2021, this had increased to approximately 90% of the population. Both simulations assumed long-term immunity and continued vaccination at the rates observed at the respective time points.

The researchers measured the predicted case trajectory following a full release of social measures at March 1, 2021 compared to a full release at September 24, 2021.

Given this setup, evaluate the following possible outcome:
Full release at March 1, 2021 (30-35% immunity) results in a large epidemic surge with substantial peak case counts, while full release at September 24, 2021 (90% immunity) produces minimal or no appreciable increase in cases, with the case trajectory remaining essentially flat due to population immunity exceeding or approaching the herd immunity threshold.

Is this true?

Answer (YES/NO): YES